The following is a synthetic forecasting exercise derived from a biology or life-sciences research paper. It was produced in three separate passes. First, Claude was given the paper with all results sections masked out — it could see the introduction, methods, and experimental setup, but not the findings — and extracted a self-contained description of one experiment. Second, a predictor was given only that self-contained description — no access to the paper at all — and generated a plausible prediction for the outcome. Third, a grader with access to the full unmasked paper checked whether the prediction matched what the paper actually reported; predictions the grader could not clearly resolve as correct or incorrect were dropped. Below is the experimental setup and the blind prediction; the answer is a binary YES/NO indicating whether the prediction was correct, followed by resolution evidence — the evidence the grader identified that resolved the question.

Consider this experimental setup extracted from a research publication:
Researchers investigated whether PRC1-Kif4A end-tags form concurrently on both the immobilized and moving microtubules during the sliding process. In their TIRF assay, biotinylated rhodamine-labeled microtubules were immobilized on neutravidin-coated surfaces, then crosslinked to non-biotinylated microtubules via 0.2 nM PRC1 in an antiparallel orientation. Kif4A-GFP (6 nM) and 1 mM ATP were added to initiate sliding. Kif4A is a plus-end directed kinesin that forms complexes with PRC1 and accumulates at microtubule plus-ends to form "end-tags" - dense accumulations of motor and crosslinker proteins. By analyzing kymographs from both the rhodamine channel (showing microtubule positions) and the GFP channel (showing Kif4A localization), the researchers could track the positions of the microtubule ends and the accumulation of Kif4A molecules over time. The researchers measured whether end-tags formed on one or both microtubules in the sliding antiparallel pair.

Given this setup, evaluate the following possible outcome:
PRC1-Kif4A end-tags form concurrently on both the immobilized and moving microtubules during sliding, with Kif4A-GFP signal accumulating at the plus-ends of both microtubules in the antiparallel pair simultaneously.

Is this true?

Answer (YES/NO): YES